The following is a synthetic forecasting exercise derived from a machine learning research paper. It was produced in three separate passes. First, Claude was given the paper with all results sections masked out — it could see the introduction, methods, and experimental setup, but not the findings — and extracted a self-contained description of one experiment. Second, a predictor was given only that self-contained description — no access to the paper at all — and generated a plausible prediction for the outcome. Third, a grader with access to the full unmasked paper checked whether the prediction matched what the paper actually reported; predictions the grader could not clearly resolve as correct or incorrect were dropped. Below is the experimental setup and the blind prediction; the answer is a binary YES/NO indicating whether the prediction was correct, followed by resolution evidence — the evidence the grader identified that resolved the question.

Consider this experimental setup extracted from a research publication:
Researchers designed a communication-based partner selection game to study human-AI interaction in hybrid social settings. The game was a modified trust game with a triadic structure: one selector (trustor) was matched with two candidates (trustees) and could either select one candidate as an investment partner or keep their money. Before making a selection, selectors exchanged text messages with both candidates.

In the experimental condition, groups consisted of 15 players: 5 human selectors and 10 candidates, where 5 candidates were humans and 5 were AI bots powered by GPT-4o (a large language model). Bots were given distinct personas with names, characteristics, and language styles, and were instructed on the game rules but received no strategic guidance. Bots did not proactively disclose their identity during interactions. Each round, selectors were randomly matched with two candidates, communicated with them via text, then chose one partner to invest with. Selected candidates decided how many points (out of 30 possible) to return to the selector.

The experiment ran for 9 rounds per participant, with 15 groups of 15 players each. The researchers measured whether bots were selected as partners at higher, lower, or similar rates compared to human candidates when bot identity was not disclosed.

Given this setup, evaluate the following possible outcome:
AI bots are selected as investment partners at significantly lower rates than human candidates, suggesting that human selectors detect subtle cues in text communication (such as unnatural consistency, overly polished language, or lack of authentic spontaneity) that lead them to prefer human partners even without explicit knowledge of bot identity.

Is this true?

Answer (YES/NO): NO